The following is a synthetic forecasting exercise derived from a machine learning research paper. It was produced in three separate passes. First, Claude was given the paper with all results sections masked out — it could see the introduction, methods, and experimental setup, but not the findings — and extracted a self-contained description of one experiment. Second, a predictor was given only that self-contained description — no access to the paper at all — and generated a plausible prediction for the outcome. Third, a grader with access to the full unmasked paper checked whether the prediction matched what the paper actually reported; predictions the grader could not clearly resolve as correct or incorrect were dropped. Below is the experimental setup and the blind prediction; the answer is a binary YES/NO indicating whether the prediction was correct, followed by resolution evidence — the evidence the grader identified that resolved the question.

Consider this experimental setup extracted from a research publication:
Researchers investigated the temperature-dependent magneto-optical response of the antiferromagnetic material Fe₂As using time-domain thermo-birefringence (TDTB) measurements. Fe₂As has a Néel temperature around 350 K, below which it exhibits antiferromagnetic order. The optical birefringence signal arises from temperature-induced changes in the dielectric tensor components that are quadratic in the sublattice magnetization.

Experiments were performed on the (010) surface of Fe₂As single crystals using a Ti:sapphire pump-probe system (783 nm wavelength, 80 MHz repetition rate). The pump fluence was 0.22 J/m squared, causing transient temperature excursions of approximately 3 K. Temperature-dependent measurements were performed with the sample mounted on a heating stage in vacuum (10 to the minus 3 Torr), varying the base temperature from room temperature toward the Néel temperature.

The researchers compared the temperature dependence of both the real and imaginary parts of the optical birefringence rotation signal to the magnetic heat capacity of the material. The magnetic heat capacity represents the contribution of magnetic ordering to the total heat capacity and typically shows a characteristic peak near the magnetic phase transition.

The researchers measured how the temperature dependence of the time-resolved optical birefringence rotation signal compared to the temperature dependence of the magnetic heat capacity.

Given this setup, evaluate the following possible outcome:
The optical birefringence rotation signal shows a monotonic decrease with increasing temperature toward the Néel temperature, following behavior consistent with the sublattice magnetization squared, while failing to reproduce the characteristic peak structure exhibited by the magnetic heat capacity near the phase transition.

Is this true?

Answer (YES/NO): NO